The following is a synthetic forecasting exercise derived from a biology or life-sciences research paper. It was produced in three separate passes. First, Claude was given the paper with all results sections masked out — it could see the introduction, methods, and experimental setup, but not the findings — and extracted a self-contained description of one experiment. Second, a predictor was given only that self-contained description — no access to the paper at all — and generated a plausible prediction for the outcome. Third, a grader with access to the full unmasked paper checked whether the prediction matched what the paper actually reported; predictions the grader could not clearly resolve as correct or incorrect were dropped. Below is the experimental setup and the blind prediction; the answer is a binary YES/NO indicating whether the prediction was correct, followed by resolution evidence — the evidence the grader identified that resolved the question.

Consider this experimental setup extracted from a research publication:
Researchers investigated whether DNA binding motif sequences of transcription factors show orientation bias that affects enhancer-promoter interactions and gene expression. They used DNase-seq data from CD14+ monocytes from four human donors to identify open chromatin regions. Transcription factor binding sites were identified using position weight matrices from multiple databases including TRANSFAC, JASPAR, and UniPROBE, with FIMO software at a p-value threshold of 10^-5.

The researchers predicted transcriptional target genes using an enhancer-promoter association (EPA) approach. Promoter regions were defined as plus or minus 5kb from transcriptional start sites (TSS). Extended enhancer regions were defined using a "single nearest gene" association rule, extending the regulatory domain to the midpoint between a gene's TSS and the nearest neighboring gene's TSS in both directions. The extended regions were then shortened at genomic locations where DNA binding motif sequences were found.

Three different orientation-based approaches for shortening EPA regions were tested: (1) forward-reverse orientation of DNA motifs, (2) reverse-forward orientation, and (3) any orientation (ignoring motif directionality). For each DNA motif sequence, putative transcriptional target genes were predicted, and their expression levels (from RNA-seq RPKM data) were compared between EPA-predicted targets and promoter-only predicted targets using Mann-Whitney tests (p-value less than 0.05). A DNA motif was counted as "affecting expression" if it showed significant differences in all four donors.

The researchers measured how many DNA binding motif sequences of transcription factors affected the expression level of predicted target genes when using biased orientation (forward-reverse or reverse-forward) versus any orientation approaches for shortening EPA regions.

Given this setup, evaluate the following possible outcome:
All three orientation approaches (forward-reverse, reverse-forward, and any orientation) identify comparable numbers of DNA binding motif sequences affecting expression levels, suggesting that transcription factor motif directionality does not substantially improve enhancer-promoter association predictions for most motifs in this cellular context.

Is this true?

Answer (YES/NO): NO